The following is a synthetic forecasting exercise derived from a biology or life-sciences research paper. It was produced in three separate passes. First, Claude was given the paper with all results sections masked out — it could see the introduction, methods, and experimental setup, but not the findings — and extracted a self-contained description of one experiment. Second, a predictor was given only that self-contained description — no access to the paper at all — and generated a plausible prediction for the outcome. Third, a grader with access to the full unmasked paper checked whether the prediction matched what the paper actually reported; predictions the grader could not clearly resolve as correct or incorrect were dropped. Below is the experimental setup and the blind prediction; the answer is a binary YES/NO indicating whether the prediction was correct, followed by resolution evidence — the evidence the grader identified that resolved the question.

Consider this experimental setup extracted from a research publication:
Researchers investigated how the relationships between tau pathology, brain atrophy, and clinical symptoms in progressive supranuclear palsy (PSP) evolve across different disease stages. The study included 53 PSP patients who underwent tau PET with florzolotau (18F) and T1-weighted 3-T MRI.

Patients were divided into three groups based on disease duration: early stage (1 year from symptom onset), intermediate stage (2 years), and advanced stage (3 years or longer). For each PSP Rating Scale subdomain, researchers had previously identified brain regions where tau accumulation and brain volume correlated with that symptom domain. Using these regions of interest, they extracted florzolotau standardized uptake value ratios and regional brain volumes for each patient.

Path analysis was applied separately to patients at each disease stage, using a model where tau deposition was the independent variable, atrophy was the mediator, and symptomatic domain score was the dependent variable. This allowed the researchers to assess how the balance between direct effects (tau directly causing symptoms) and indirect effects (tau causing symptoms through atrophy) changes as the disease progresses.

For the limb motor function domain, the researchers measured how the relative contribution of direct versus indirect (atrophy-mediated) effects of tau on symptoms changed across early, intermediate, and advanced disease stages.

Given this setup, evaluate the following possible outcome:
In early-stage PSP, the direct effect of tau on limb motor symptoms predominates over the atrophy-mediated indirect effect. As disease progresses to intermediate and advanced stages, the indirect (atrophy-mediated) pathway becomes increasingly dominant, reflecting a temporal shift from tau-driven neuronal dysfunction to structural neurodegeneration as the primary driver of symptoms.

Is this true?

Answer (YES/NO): YES